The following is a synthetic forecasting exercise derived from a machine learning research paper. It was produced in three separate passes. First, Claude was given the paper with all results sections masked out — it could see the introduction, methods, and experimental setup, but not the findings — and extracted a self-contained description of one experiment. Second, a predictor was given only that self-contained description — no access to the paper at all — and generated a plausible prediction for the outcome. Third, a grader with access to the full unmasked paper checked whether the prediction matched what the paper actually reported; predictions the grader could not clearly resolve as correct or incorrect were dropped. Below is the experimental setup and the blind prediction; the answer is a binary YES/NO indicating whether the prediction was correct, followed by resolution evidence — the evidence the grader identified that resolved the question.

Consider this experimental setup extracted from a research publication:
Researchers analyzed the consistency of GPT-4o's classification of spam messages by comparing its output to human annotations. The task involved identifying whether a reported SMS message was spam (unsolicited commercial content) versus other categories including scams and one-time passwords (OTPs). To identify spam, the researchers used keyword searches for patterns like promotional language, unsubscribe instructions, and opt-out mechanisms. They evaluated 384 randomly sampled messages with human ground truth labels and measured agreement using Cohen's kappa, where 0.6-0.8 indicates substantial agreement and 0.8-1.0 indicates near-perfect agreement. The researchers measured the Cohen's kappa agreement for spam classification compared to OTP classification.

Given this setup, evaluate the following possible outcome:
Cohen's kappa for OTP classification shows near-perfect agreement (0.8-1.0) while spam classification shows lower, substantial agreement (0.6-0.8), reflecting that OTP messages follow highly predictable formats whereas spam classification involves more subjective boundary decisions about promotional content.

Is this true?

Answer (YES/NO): YES